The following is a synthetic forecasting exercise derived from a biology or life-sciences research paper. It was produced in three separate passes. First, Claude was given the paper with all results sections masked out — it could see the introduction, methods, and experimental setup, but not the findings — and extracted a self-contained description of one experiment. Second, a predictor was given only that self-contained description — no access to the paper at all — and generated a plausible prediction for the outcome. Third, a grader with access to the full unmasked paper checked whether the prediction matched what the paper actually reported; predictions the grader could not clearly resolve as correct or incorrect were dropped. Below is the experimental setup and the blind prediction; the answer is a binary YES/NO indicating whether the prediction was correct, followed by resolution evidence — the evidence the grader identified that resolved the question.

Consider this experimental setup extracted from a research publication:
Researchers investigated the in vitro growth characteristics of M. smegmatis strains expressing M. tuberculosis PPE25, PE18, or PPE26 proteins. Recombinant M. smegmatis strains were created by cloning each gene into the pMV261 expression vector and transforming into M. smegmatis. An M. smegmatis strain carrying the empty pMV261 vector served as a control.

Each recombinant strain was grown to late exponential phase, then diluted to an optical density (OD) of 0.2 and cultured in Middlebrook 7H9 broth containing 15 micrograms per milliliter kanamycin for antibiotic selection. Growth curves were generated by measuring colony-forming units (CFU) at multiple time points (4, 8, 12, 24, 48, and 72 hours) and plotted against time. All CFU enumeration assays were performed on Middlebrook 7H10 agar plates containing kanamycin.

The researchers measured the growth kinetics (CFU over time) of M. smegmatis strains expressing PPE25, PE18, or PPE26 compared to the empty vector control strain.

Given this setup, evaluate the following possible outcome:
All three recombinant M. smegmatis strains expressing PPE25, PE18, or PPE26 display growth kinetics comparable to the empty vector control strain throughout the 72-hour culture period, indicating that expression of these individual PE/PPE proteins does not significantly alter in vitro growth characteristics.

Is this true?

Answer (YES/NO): YES